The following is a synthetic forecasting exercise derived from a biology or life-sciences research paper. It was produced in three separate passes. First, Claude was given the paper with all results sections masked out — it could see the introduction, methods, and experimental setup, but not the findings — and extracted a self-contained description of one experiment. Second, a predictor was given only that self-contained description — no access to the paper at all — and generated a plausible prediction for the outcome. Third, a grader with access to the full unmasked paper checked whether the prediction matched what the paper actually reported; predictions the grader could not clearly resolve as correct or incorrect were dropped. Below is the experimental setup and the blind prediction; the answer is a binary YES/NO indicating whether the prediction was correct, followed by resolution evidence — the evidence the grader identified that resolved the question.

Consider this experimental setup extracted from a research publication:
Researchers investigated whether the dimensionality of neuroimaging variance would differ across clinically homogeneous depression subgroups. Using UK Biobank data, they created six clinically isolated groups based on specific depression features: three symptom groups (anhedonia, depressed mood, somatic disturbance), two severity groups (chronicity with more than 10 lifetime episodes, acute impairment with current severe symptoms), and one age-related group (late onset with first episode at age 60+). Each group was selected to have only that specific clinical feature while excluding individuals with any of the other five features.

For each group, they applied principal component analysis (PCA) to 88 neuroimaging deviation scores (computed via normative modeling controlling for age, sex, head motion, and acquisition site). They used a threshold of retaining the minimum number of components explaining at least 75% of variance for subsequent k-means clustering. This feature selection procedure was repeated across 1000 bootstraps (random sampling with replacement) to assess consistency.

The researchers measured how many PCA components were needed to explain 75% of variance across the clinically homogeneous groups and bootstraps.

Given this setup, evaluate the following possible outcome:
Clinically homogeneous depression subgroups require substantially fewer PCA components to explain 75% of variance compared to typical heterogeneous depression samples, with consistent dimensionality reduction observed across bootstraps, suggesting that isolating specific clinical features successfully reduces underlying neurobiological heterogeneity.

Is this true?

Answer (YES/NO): NO